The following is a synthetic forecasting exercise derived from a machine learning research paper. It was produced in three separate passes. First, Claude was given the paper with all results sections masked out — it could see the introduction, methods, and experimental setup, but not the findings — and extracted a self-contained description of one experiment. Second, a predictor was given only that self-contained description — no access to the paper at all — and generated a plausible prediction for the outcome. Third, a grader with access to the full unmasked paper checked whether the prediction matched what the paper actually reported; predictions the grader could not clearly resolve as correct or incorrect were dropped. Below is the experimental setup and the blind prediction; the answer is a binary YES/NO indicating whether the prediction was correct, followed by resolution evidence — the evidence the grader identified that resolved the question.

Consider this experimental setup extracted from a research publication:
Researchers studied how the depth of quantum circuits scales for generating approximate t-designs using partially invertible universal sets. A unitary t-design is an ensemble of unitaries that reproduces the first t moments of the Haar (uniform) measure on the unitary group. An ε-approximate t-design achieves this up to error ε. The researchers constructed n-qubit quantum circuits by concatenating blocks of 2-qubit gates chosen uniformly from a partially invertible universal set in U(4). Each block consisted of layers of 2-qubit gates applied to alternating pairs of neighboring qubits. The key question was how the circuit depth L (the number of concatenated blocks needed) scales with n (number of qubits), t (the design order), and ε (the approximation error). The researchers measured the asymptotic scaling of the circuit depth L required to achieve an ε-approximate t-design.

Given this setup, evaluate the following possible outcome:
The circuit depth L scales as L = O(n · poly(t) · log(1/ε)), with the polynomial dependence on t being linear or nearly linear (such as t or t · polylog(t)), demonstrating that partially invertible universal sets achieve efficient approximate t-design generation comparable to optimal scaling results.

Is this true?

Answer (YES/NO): NO